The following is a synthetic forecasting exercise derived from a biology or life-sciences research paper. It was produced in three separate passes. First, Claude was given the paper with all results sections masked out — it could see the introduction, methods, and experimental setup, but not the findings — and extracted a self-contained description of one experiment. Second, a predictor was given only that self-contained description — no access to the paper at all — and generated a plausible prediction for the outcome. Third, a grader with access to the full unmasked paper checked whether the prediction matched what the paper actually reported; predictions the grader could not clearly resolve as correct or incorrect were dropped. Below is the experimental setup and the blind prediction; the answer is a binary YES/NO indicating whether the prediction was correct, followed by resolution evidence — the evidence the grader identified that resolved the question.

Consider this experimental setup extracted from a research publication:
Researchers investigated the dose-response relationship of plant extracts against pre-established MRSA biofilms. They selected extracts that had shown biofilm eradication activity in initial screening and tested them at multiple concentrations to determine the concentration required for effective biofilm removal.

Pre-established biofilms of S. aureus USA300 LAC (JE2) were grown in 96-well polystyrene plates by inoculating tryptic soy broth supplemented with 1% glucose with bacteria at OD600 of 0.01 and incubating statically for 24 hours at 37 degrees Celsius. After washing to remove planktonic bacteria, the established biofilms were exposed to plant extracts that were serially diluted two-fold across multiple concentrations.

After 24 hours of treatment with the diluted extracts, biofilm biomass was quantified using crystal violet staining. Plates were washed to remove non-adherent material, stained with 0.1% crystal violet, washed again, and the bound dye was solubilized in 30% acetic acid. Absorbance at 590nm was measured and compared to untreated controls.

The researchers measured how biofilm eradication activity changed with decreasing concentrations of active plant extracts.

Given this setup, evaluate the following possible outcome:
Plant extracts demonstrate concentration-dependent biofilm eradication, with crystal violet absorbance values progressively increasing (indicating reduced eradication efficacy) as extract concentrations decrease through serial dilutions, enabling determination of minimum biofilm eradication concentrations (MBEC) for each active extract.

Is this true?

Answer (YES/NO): NO